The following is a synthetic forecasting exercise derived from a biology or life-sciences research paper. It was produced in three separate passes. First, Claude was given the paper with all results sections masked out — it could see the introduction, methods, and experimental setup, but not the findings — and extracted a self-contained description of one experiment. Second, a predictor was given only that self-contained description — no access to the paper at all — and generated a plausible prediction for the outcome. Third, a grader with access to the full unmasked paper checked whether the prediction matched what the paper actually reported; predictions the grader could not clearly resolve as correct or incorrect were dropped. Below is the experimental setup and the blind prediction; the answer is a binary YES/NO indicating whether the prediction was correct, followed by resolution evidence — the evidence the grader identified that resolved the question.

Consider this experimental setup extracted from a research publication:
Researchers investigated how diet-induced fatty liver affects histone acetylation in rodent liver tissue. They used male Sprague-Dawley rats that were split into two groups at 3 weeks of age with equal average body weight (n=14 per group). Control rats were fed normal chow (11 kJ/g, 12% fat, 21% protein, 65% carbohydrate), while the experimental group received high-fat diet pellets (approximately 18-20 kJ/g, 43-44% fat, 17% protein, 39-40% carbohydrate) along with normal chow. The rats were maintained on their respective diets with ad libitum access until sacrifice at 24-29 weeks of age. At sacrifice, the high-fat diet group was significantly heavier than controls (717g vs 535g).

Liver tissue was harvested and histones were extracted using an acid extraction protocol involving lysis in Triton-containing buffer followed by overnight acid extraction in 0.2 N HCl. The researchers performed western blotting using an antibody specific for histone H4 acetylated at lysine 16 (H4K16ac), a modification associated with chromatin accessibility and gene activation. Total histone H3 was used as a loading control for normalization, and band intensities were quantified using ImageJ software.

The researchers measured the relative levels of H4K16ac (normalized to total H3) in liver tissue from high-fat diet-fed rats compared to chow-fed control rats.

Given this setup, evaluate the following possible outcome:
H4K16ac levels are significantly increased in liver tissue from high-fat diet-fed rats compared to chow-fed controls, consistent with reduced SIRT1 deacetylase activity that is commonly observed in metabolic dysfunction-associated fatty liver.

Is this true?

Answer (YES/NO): YES